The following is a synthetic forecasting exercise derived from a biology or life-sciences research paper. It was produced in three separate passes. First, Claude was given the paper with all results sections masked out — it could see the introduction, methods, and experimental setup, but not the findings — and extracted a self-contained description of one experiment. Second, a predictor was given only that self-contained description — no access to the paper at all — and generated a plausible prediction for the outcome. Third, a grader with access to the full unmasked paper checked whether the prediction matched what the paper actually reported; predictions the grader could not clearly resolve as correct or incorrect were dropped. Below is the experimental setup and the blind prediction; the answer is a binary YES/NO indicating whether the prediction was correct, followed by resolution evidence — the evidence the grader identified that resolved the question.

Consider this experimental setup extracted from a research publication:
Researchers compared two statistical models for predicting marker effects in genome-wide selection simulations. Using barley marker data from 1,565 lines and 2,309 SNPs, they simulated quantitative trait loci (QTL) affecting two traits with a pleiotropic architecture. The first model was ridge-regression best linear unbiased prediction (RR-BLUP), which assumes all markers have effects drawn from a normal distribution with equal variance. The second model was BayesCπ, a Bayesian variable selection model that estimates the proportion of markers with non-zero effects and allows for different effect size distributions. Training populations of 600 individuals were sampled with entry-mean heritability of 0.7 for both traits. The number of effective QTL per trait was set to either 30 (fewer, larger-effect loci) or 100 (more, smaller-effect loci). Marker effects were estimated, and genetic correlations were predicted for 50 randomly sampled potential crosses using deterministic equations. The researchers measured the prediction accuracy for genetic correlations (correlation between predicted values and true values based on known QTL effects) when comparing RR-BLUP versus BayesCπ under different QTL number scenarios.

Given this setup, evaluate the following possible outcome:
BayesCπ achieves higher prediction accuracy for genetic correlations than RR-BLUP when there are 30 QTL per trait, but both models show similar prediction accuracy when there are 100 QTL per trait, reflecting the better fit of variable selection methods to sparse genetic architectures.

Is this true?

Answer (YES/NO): YES